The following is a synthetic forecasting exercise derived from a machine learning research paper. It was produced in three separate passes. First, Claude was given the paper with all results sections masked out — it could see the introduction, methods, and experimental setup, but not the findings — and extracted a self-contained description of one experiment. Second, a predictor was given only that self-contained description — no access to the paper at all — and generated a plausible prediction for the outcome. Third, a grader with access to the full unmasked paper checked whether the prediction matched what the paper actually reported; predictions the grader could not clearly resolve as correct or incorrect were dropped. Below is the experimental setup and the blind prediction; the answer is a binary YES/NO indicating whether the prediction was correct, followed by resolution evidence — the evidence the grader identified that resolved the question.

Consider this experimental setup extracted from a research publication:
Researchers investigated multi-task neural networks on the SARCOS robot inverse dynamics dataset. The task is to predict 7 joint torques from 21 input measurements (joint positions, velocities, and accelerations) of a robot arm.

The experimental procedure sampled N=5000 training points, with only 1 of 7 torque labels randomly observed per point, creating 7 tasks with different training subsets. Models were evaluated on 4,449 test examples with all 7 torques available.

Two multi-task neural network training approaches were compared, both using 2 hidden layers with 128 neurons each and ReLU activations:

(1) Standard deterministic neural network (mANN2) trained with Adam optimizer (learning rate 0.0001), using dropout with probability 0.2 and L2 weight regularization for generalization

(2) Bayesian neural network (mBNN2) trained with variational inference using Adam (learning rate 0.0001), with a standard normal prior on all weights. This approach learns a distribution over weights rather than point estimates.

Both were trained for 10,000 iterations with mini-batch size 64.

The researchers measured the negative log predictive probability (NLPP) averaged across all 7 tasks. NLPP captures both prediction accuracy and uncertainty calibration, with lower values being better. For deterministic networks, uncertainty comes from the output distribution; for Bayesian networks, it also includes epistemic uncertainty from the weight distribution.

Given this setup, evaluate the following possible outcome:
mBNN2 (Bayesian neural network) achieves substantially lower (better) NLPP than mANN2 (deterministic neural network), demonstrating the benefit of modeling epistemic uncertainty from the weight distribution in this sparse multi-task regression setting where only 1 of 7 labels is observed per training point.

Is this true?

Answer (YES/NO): YES